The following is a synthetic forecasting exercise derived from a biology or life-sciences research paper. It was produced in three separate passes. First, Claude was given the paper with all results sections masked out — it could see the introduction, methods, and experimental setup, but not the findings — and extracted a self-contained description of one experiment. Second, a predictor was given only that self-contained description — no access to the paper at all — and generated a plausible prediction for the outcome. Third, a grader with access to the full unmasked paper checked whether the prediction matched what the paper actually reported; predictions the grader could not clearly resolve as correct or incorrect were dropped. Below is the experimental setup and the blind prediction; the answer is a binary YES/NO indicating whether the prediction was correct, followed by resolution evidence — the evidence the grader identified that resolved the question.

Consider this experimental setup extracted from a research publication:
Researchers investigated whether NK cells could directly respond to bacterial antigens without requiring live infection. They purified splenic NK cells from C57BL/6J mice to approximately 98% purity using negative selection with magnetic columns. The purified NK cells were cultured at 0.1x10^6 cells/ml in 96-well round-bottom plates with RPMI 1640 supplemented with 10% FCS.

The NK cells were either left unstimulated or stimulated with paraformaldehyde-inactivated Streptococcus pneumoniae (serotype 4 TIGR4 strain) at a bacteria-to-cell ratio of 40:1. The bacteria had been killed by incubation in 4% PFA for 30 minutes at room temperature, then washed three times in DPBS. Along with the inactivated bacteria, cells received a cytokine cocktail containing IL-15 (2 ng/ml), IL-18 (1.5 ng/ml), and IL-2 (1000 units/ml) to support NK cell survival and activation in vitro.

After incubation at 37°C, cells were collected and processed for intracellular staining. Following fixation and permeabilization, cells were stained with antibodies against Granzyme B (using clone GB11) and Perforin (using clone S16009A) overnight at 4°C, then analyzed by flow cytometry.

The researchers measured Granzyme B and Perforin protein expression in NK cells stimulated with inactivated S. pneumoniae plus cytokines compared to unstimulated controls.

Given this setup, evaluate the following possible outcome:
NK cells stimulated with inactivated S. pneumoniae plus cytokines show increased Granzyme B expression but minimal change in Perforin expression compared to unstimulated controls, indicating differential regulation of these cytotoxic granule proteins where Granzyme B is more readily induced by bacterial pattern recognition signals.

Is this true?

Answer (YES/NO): NO